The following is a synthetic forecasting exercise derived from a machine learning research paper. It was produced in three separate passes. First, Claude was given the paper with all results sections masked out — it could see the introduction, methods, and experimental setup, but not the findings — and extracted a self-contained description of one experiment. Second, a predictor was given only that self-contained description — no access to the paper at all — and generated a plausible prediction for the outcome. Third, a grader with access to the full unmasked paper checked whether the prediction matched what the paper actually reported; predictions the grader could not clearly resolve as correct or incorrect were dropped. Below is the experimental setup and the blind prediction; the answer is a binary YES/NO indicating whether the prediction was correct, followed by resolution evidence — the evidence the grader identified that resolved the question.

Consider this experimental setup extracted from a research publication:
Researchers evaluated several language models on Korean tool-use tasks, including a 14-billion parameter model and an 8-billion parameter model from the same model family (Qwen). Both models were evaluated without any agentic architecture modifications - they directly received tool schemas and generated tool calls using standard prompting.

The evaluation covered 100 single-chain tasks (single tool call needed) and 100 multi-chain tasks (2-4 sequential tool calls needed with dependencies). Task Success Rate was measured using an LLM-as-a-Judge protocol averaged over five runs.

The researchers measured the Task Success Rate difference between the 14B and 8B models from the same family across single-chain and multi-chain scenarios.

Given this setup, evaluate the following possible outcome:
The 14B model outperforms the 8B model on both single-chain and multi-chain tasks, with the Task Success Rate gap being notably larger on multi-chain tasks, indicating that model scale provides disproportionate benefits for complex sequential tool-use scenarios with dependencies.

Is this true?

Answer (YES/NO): YES